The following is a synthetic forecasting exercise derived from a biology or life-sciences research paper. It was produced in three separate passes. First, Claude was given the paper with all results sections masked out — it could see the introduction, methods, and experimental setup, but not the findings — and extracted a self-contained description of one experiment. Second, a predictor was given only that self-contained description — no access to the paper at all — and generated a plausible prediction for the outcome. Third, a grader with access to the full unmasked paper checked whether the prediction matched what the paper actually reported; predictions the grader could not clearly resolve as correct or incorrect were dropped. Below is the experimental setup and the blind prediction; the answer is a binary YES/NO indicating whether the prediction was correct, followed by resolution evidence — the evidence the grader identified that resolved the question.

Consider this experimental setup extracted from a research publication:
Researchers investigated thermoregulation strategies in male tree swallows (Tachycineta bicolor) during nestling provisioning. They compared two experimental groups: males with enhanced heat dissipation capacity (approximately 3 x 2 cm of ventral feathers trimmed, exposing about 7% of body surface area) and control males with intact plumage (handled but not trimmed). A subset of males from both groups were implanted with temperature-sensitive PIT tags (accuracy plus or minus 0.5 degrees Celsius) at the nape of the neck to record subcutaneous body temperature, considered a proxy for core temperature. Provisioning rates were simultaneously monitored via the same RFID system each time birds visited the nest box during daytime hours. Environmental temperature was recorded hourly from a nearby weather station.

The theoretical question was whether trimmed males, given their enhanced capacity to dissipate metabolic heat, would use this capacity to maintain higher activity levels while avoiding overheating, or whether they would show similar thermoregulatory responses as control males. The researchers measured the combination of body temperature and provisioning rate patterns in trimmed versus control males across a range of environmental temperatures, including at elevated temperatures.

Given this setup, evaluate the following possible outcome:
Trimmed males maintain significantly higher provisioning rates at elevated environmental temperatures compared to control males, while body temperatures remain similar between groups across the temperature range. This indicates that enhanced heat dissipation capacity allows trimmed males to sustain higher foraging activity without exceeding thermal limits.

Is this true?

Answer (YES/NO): NO